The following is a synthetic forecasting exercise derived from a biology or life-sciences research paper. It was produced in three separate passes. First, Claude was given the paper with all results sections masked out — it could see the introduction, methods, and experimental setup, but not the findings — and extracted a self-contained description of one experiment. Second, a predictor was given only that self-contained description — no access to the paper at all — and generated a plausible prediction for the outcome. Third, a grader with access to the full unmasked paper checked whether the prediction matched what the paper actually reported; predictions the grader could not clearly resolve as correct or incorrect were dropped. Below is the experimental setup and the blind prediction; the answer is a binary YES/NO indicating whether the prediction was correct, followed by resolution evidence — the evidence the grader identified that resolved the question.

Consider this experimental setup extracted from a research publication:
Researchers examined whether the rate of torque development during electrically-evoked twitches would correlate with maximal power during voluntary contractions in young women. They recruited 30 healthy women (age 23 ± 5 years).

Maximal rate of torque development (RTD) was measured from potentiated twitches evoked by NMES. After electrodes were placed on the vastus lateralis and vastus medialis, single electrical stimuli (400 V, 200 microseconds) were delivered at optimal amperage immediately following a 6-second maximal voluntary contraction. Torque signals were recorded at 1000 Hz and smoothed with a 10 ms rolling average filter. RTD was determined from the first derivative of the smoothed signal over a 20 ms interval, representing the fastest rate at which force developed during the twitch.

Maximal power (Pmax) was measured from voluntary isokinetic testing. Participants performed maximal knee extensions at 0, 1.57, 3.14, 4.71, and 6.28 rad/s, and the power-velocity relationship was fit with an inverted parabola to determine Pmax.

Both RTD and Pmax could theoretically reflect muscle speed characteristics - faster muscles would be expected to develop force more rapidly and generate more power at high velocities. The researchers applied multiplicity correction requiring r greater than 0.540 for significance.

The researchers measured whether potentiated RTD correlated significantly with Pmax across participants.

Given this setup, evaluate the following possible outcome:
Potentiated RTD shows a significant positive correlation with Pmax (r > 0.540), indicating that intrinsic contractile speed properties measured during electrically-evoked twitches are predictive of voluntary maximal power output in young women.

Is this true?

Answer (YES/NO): NO